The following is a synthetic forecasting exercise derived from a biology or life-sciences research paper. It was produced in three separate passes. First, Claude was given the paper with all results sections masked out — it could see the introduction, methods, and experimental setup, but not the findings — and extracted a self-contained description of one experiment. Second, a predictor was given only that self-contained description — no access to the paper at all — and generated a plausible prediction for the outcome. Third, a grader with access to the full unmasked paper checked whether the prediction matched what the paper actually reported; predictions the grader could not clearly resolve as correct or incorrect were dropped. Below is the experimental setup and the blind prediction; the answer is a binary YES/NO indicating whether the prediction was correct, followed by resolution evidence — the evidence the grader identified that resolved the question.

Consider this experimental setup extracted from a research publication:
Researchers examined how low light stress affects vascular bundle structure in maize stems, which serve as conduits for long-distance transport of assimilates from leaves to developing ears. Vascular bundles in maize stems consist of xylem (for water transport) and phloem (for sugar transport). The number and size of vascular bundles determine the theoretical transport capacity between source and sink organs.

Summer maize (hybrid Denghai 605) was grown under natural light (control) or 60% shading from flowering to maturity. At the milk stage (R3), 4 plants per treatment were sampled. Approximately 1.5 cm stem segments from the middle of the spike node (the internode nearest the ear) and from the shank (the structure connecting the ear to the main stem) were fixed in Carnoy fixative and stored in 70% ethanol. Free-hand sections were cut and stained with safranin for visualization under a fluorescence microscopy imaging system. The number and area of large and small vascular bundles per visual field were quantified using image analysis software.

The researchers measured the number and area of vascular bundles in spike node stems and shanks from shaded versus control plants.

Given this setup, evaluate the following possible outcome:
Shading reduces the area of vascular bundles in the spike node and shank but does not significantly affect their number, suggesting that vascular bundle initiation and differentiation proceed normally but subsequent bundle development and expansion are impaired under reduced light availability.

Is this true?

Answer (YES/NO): NO